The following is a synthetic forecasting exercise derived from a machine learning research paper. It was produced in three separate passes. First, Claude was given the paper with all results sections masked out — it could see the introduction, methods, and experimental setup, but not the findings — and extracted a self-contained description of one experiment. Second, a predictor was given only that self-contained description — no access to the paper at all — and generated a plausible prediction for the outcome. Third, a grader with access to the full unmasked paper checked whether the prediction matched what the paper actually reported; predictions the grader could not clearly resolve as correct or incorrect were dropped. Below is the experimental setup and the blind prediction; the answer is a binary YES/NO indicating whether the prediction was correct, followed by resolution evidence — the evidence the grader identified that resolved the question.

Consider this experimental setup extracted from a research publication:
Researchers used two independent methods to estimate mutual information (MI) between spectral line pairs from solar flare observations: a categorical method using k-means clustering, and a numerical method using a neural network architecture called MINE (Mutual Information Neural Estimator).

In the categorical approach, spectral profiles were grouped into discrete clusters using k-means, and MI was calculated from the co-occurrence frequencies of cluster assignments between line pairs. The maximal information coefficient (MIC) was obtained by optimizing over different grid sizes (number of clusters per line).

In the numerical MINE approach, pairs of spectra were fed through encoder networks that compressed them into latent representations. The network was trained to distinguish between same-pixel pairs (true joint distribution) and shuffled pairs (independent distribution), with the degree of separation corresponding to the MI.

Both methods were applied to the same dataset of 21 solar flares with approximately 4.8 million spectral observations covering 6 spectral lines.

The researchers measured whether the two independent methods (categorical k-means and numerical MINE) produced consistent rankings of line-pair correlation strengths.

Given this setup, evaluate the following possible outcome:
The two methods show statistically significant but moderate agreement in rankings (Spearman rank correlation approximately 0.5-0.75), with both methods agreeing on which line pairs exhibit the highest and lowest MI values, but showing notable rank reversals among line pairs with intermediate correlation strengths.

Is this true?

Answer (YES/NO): NO